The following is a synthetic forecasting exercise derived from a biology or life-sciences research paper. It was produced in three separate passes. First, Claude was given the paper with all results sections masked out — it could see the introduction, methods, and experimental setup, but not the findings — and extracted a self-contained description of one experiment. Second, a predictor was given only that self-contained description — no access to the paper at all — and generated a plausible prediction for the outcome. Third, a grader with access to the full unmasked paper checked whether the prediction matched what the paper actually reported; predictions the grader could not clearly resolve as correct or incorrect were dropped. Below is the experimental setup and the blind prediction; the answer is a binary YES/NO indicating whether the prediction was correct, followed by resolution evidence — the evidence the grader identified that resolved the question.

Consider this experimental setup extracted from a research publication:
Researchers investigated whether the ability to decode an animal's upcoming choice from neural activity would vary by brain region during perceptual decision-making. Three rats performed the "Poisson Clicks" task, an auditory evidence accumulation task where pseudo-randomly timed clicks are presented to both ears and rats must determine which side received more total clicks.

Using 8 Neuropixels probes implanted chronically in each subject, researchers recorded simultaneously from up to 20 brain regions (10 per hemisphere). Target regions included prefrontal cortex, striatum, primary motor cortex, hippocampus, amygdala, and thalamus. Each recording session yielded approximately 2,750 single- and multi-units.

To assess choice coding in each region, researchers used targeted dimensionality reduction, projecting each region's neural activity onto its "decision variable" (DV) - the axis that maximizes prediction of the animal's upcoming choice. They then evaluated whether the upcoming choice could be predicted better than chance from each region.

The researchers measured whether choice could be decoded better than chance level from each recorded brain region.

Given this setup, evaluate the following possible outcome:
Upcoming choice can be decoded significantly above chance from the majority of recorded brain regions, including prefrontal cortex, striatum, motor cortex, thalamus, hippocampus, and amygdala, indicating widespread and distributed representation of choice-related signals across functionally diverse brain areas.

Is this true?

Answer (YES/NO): YES